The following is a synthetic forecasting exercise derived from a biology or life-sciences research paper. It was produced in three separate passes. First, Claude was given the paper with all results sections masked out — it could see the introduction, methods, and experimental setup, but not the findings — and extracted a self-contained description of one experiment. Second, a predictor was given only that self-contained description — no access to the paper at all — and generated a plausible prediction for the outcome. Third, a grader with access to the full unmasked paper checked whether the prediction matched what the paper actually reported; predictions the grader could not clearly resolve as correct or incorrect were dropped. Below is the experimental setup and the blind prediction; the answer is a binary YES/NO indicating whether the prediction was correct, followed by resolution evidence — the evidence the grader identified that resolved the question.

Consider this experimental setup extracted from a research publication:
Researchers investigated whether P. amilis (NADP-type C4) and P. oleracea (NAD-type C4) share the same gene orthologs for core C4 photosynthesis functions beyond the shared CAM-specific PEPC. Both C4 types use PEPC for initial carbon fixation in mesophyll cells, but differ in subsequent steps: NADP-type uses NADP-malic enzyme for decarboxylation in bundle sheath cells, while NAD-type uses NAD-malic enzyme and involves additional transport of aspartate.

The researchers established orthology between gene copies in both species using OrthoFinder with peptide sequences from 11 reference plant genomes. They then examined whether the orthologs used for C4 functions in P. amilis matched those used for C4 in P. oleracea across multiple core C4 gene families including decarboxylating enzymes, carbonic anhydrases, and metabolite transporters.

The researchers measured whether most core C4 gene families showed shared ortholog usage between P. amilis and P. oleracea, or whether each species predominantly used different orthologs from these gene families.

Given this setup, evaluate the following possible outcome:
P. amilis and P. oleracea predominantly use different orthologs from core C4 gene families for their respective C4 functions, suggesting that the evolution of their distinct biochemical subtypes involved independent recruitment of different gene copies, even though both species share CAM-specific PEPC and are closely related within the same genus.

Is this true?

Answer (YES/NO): YES